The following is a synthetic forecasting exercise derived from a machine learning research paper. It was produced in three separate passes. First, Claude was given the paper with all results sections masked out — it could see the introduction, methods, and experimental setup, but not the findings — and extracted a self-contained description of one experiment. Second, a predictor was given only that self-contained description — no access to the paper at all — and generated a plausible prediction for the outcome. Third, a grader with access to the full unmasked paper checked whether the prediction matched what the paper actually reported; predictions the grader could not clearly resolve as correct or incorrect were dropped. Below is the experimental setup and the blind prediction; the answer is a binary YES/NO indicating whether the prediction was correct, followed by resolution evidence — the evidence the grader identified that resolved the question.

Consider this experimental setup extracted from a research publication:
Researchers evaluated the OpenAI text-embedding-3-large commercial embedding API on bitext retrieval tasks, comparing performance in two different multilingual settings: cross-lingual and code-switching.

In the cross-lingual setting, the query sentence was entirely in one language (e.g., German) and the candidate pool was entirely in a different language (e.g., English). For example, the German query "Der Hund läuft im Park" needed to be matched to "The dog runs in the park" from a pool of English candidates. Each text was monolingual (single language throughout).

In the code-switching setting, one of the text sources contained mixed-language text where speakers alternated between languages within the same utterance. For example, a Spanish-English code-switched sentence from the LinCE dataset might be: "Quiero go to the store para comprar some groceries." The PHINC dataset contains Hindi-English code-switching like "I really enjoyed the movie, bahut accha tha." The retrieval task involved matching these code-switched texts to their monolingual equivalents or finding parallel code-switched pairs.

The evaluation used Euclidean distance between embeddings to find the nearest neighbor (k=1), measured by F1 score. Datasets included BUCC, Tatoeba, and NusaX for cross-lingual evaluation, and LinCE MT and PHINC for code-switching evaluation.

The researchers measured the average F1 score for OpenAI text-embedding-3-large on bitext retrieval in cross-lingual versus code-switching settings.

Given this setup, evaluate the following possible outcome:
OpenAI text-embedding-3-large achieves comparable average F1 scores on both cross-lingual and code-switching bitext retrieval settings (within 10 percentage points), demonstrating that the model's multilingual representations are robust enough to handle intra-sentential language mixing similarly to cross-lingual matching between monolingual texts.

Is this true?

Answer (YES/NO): YES